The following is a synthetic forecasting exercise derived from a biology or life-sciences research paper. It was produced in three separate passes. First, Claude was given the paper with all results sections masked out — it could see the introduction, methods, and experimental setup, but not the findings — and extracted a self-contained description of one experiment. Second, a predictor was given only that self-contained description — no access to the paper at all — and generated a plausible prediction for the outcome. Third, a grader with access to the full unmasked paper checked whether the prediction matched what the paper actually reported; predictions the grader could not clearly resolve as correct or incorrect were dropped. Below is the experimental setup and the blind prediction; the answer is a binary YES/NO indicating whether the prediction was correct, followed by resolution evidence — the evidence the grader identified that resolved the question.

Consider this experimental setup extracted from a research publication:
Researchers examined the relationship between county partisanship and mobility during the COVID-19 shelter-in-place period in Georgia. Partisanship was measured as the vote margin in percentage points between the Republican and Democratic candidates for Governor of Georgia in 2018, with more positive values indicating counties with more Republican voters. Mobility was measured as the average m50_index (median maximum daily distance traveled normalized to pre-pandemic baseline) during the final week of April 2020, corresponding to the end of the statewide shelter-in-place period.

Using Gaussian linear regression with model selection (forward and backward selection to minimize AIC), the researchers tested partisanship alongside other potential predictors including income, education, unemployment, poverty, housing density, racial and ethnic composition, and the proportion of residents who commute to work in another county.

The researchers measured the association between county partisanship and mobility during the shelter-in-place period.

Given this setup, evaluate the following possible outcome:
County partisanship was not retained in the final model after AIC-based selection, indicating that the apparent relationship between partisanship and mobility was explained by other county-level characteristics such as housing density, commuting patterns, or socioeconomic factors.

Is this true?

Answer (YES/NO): YES